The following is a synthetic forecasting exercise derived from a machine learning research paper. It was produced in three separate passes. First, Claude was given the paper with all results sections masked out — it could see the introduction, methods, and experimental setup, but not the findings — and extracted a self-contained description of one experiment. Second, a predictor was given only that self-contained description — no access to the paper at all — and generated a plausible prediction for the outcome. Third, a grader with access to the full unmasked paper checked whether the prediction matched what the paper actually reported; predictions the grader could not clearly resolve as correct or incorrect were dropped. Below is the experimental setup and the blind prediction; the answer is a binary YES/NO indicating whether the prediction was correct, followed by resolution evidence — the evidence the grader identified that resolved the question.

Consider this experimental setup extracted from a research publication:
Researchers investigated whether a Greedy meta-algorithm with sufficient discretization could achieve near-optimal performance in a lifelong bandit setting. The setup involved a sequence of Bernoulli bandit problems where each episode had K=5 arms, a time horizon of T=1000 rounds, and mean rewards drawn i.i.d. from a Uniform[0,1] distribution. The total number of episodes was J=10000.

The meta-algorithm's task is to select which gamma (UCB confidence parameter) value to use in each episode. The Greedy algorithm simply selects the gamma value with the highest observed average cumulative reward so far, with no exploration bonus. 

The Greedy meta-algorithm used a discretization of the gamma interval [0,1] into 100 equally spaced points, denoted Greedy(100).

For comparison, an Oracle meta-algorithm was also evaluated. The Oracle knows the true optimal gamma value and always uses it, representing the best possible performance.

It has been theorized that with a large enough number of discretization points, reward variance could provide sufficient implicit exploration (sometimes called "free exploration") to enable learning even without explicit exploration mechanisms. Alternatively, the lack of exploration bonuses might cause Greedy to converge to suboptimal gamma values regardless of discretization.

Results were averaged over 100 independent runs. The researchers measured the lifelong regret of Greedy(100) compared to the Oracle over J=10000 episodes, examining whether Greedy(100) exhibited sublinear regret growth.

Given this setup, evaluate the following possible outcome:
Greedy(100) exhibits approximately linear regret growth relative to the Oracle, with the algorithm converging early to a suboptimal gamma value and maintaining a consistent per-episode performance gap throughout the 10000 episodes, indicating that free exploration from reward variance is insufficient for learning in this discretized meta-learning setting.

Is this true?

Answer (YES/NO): NO